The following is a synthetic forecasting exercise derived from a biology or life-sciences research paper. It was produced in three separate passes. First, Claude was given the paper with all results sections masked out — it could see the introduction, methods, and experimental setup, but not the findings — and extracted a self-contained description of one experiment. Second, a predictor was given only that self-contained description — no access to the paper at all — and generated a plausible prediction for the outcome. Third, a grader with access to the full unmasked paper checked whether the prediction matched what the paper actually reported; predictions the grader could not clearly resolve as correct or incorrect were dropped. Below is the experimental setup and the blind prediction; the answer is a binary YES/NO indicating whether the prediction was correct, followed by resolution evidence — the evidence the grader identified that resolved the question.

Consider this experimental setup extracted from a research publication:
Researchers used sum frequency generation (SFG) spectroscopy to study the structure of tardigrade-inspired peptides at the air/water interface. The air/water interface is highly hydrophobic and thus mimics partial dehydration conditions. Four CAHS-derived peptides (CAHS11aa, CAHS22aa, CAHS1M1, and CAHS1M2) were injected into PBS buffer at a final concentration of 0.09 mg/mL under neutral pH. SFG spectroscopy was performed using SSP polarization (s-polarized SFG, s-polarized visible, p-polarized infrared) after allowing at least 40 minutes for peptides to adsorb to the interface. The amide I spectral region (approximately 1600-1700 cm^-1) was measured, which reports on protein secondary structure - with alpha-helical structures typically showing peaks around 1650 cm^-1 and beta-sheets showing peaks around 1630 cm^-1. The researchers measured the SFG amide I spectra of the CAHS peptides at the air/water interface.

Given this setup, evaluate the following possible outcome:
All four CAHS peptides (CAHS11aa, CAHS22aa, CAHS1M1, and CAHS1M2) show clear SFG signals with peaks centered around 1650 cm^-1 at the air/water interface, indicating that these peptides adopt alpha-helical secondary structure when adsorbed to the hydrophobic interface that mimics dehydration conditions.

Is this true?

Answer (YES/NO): YES